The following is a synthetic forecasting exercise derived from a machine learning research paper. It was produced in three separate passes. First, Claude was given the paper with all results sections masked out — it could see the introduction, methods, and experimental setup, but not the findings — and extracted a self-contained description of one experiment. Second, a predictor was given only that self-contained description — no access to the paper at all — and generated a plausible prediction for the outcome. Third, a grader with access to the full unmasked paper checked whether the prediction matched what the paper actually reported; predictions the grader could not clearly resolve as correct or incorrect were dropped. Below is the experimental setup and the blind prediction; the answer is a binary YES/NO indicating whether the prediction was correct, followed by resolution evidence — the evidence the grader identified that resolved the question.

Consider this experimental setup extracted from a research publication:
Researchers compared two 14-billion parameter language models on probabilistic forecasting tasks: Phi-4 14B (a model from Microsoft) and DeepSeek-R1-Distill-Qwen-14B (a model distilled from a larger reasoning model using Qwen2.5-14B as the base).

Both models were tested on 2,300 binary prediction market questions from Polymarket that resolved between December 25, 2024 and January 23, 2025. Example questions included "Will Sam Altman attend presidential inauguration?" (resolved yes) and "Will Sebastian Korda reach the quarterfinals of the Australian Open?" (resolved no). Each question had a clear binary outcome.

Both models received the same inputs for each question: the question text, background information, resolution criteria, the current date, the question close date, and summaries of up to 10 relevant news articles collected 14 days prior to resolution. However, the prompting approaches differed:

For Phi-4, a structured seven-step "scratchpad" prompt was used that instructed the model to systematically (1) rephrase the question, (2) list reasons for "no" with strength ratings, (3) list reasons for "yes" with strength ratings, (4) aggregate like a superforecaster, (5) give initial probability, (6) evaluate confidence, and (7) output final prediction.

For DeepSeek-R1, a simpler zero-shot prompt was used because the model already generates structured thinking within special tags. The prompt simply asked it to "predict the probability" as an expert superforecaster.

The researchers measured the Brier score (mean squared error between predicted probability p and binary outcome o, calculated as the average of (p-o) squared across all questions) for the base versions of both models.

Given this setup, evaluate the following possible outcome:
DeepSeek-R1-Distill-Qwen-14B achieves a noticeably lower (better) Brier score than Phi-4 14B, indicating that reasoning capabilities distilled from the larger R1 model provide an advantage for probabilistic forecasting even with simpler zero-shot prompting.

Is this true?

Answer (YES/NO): NO